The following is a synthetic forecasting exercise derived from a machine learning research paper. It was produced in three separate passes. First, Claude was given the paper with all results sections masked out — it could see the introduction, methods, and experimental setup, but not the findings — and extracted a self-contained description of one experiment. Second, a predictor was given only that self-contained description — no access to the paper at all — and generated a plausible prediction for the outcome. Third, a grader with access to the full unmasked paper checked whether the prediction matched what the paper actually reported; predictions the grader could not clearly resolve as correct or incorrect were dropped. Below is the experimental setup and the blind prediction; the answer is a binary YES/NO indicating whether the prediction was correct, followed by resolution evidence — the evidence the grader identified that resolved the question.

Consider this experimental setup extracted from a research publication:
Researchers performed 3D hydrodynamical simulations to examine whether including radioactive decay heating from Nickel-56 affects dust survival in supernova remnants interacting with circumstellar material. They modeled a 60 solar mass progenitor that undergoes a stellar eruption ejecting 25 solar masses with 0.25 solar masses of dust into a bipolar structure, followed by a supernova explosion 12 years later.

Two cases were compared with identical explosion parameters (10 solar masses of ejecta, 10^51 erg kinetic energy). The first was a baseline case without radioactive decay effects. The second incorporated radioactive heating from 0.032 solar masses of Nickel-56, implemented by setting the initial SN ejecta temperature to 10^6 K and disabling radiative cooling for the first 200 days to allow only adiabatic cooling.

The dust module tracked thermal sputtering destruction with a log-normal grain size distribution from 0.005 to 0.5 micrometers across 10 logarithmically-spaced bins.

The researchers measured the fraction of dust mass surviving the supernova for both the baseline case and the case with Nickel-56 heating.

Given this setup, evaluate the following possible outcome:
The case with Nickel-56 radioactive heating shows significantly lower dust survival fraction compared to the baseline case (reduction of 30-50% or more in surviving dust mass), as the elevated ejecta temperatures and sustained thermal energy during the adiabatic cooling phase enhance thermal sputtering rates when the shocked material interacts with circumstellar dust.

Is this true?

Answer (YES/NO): NO